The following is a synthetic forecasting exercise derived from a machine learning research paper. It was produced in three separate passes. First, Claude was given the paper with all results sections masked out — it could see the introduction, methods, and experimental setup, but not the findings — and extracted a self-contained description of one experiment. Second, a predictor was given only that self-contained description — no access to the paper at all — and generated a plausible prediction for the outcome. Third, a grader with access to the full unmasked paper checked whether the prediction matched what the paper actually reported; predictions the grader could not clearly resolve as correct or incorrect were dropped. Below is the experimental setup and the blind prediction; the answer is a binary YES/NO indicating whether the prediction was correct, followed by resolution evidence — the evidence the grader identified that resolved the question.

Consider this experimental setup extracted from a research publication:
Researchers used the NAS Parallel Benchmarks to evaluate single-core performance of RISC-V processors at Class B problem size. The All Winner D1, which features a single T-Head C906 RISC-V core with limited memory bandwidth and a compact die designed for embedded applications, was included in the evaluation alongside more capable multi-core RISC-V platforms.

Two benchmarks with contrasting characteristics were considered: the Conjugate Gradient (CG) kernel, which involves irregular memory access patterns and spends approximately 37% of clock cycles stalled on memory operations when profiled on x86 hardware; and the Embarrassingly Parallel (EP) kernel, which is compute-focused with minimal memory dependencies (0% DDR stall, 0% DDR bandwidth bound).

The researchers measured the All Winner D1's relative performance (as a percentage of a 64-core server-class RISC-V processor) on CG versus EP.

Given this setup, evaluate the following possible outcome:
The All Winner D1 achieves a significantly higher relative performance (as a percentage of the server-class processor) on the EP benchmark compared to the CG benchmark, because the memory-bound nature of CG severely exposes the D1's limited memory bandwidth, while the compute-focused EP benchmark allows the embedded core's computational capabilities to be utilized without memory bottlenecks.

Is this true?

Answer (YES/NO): YES